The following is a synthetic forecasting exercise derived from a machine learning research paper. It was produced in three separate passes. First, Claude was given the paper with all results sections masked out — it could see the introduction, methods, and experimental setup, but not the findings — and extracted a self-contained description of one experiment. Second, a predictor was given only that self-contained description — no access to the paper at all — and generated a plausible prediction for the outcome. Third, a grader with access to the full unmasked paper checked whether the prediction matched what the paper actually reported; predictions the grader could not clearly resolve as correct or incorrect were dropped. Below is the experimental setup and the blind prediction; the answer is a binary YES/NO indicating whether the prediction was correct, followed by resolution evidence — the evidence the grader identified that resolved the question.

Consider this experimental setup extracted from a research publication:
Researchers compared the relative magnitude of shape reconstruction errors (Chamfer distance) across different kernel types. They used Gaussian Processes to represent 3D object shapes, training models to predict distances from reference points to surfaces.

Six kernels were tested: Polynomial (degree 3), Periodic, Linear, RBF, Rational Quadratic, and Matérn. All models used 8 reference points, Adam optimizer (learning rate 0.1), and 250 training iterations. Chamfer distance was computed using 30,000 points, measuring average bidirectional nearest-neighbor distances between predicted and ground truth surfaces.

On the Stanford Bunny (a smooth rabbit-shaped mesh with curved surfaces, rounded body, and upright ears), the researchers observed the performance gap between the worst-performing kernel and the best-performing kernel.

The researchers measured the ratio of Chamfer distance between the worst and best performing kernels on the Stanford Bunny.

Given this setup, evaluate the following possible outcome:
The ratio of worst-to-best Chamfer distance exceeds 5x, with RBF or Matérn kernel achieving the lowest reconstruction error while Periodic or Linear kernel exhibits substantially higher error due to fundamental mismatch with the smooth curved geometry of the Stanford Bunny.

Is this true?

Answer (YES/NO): NO